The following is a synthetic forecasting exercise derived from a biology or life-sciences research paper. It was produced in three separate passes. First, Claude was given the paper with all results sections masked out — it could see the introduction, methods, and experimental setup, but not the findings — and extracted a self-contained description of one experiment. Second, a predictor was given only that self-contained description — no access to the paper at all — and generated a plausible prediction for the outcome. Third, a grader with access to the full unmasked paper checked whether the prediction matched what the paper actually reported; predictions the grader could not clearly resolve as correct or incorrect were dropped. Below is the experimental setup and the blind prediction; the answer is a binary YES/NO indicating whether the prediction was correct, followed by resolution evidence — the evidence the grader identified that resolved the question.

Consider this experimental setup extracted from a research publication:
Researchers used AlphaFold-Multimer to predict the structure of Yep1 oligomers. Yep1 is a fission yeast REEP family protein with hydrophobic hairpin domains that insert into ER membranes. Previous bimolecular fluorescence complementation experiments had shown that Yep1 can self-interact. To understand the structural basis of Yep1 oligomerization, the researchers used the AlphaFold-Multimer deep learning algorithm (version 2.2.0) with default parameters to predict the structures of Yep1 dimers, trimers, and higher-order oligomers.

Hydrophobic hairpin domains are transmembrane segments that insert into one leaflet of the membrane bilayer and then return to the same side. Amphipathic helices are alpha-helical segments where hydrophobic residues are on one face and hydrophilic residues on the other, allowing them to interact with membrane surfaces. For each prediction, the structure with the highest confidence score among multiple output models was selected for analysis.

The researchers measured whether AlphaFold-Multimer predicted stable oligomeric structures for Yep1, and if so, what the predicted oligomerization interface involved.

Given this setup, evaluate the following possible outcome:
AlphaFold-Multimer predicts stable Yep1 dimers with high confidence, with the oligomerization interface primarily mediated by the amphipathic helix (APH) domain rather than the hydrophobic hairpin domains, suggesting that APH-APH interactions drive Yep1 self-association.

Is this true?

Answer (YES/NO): NO